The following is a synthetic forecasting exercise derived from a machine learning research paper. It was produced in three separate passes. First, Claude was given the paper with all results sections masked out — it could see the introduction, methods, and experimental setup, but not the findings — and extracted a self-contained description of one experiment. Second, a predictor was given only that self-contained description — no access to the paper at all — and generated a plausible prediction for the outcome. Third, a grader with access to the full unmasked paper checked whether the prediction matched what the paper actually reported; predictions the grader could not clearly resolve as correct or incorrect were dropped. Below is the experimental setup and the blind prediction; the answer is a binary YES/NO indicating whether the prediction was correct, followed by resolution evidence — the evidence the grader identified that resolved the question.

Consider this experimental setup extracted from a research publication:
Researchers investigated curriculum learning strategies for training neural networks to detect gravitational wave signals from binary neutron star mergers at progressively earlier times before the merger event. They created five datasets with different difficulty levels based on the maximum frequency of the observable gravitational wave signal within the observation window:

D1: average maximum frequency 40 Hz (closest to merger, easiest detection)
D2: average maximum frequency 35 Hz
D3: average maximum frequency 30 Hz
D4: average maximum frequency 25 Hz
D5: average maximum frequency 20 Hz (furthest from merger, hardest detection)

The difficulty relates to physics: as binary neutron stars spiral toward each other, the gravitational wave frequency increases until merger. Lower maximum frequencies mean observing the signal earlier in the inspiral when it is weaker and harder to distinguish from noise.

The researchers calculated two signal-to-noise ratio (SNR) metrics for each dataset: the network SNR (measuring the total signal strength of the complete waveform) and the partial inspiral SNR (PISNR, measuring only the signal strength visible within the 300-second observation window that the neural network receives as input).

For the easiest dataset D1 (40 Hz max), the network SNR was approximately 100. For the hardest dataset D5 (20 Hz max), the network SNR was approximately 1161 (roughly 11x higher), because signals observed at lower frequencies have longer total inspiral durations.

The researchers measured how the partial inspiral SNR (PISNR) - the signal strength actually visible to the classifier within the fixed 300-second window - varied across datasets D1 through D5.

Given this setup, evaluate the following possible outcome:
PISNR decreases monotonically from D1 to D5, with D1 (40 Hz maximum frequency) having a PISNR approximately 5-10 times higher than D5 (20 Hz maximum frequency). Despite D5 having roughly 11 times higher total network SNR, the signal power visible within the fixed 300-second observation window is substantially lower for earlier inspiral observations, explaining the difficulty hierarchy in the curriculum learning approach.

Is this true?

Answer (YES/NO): NO